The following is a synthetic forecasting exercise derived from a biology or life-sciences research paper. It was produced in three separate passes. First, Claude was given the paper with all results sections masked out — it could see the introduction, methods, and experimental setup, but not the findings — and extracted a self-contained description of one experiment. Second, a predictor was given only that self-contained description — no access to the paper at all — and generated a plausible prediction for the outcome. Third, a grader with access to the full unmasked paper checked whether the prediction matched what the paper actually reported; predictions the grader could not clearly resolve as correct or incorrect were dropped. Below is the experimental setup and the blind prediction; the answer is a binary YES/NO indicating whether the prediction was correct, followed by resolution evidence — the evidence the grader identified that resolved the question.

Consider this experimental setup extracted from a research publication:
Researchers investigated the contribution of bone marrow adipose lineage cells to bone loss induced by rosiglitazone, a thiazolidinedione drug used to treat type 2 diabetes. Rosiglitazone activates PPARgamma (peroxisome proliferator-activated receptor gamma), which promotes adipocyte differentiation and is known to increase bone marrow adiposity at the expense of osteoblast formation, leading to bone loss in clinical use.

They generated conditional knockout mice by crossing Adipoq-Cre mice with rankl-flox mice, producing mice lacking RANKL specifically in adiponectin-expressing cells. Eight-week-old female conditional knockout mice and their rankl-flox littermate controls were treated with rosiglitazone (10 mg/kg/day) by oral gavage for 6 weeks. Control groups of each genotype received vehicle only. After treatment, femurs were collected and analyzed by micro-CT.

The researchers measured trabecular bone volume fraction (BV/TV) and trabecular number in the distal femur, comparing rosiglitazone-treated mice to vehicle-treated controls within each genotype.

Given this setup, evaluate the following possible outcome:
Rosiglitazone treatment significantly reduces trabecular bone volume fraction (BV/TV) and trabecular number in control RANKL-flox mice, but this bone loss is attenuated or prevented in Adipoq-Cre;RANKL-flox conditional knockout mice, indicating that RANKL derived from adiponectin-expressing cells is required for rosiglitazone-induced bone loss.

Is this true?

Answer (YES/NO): YES